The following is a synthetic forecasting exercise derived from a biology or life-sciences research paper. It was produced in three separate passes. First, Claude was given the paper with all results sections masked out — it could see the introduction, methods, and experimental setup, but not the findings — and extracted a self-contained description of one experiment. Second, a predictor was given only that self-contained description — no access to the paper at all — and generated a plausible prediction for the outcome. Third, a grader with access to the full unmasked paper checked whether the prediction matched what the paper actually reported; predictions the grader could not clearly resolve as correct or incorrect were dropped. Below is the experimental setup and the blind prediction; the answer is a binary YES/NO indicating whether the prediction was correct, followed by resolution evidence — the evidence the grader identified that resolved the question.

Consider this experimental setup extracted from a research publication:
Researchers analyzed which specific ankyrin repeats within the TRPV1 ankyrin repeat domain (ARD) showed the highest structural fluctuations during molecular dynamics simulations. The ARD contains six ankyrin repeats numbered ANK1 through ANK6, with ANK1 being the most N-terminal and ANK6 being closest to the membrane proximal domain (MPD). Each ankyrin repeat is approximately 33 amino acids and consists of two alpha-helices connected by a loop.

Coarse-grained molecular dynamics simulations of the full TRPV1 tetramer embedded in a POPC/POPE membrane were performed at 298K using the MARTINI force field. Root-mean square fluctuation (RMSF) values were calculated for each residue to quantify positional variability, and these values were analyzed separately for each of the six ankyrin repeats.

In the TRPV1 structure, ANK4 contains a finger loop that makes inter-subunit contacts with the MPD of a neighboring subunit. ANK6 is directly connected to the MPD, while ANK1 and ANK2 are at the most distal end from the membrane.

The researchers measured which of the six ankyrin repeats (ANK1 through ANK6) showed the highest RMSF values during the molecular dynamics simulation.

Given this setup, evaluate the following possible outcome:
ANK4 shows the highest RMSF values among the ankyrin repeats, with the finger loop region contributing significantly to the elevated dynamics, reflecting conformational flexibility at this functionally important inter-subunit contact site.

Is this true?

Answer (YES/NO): NO